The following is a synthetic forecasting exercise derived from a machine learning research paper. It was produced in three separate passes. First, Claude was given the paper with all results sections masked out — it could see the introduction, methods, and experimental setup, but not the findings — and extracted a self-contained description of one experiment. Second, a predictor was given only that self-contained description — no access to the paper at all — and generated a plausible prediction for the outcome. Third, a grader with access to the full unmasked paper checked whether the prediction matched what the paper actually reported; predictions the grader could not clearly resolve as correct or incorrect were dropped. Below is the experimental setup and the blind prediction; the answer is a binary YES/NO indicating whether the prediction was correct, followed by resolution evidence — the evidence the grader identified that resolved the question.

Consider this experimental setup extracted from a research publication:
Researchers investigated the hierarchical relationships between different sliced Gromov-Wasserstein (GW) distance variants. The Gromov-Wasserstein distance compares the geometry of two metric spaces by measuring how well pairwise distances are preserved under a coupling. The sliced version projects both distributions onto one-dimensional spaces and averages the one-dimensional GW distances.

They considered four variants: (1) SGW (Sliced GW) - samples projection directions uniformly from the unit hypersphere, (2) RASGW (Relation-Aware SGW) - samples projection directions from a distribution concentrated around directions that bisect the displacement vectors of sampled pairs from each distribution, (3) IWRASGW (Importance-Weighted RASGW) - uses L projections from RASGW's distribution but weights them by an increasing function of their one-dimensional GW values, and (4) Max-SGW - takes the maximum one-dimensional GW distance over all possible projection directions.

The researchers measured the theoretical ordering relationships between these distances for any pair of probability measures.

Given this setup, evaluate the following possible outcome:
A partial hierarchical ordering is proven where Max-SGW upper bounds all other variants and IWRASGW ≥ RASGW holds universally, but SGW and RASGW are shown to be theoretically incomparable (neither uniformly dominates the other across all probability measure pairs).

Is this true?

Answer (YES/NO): NO